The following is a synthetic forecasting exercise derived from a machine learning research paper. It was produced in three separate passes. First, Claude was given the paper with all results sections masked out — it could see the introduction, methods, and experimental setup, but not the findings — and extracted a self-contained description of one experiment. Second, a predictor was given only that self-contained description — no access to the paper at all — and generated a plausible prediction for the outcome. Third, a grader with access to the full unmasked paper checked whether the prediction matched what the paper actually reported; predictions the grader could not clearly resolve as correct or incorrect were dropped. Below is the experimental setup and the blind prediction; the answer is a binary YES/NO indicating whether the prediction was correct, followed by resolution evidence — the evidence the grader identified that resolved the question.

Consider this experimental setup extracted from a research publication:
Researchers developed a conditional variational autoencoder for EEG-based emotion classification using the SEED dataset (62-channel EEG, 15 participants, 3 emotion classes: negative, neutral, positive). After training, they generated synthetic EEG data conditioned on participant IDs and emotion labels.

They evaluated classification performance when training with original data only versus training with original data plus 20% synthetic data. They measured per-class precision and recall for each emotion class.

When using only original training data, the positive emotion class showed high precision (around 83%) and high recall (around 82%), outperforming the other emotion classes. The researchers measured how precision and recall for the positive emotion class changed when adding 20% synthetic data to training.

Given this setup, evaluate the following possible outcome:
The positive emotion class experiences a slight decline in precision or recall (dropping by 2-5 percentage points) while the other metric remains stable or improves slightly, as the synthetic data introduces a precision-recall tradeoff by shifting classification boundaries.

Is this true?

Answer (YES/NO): NO